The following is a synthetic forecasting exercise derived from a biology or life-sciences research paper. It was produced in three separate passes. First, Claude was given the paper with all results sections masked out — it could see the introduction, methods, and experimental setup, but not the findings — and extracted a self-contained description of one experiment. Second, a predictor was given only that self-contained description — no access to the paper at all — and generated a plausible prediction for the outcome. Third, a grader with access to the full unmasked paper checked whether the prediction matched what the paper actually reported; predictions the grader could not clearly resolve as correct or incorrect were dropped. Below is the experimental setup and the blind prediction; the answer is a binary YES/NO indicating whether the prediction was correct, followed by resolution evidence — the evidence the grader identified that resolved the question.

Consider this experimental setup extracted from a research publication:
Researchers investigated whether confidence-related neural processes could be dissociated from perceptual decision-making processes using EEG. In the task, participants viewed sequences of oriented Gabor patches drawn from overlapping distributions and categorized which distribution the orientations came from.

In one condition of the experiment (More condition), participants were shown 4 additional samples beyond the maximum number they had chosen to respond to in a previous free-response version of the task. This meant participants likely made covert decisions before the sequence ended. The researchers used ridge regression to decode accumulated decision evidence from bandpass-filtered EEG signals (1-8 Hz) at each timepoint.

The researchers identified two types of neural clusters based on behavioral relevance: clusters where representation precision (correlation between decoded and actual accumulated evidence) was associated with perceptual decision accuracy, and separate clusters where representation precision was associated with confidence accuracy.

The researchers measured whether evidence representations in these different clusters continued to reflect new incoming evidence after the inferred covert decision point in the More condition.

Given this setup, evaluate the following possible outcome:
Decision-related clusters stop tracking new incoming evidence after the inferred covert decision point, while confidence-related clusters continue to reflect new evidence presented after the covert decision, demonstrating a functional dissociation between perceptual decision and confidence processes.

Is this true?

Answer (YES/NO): YES